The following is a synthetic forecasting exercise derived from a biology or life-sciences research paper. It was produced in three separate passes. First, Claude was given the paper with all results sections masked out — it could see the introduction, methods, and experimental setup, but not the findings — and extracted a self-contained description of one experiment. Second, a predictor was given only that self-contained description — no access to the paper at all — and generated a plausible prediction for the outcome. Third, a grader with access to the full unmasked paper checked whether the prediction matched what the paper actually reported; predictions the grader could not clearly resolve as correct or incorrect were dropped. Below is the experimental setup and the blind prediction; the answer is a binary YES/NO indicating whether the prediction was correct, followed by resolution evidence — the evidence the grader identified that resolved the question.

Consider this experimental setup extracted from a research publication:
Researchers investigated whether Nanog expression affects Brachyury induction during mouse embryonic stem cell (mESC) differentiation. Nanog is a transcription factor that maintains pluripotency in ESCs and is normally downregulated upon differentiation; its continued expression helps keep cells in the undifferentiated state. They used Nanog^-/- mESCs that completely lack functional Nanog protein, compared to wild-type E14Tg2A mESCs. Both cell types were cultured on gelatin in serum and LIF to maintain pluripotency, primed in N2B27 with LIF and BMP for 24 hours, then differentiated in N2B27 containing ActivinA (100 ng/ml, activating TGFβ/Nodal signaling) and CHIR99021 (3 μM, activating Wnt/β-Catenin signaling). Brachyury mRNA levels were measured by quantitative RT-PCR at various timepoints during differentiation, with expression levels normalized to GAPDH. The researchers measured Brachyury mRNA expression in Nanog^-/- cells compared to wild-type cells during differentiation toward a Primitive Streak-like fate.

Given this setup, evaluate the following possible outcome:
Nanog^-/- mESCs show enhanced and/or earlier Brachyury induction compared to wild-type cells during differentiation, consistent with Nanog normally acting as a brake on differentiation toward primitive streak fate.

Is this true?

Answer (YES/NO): NO